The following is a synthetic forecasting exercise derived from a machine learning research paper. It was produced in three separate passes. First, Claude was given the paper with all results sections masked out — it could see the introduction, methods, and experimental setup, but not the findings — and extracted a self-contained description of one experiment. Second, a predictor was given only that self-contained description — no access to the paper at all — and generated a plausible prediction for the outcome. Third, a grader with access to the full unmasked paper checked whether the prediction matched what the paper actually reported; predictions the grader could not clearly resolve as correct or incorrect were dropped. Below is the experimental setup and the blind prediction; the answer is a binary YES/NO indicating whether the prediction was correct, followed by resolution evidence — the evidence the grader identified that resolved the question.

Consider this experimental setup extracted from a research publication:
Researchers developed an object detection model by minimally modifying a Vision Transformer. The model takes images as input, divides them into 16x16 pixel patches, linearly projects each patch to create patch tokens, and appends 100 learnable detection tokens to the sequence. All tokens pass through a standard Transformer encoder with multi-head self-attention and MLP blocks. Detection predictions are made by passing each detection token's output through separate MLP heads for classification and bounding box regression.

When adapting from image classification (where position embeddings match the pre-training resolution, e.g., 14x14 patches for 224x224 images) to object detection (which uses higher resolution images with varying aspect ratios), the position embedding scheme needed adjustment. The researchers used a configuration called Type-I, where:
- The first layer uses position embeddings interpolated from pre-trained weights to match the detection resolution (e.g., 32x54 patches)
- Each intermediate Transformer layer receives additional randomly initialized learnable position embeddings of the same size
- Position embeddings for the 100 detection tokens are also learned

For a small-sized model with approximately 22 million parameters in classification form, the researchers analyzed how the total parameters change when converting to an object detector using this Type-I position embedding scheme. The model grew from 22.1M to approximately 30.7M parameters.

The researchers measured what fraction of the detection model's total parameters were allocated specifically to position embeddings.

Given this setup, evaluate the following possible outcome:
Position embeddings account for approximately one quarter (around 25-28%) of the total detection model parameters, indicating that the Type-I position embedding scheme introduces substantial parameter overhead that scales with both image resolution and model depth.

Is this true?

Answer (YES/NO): NO